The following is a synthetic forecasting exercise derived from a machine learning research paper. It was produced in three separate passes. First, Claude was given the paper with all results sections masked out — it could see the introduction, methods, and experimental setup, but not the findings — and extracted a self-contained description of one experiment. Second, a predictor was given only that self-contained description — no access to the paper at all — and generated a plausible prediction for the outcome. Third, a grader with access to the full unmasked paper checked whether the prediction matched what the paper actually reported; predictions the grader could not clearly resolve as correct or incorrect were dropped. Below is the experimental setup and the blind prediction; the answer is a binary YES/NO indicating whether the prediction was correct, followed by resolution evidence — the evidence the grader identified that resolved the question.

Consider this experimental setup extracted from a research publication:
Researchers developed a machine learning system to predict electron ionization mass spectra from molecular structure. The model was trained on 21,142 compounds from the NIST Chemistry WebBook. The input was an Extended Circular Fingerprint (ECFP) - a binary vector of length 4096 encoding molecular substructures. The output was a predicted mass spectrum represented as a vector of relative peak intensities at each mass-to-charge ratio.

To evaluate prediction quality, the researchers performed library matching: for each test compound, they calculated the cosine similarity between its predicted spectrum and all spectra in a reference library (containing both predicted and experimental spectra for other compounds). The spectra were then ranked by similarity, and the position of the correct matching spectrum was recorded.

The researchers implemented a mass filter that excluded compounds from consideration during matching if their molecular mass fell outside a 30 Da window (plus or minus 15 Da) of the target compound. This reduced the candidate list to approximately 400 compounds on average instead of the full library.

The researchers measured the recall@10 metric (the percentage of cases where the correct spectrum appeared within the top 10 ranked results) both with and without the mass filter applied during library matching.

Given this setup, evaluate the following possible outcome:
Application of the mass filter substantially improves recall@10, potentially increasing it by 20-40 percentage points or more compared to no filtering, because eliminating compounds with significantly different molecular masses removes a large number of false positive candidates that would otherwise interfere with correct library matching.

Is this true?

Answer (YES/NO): NO